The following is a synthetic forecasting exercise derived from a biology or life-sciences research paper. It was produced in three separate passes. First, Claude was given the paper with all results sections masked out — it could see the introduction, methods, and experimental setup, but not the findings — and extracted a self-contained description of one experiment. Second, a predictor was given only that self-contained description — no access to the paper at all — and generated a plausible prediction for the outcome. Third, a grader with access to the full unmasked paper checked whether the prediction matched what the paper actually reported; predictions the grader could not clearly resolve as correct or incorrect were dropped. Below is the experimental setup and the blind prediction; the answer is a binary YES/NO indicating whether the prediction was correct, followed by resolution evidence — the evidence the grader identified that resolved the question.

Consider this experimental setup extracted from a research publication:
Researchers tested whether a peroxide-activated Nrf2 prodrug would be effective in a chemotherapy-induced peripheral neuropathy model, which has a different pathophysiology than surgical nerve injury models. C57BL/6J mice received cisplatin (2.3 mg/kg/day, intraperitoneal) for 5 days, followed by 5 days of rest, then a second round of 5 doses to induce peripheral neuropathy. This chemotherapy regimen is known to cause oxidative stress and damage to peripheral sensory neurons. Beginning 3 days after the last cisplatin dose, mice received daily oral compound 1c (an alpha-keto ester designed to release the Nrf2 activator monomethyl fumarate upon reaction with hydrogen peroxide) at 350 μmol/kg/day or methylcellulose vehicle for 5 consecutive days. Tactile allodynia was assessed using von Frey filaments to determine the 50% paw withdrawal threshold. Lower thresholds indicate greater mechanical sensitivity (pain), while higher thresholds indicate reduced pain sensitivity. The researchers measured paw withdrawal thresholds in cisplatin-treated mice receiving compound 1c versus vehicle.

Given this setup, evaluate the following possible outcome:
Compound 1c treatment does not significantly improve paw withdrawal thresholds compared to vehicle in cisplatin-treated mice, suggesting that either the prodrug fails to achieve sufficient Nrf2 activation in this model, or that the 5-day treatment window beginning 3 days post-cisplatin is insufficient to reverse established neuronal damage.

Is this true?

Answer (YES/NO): NO